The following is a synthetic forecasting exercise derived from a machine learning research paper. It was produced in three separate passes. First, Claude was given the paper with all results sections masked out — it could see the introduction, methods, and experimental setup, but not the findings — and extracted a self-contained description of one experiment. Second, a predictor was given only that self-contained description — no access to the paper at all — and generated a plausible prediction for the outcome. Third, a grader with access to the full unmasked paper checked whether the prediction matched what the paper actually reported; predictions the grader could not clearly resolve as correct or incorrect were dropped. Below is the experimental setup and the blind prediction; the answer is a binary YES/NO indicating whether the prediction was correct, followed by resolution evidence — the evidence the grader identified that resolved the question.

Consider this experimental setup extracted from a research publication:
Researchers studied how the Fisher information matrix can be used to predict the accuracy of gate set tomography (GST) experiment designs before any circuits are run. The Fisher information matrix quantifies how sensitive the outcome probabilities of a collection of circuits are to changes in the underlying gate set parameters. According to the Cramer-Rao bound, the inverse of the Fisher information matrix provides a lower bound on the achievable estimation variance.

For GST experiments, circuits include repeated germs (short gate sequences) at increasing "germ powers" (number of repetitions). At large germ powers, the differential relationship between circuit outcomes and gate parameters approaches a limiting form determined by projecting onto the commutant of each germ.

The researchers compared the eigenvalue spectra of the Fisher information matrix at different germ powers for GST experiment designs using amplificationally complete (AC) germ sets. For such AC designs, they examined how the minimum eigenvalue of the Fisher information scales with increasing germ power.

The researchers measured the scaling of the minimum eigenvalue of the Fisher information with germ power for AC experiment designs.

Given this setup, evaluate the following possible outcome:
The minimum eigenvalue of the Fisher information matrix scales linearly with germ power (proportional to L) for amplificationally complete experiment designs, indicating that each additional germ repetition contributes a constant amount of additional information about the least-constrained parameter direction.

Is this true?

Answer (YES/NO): YES